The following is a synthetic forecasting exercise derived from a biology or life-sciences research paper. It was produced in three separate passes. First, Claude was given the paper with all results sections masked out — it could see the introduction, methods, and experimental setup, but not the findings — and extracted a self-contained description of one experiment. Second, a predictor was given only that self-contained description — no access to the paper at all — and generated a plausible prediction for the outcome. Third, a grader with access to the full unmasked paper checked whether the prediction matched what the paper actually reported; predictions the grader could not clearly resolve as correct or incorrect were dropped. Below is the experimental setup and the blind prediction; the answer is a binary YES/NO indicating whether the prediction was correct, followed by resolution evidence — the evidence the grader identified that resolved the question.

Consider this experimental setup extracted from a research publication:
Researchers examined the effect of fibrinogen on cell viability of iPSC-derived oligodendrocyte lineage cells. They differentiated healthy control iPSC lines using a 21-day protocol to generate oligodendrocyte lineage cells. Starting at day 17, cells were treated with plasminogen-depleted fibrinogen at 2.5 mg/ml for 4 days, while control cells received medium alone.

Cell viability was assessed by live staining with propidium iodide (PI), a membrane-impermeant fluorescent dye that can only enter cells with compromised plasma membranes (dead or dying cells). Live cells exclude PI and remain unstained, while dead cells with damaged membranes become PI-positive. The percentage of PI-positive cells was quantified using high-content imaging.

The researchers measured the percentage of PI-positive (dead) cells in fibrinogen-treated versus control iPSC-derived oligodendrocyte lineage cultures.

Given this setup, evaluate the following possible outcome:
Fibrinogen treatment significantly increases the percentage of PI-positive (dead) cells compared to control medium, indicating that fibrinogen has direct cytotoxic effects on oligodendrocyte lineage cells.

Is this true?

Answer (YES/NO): NO